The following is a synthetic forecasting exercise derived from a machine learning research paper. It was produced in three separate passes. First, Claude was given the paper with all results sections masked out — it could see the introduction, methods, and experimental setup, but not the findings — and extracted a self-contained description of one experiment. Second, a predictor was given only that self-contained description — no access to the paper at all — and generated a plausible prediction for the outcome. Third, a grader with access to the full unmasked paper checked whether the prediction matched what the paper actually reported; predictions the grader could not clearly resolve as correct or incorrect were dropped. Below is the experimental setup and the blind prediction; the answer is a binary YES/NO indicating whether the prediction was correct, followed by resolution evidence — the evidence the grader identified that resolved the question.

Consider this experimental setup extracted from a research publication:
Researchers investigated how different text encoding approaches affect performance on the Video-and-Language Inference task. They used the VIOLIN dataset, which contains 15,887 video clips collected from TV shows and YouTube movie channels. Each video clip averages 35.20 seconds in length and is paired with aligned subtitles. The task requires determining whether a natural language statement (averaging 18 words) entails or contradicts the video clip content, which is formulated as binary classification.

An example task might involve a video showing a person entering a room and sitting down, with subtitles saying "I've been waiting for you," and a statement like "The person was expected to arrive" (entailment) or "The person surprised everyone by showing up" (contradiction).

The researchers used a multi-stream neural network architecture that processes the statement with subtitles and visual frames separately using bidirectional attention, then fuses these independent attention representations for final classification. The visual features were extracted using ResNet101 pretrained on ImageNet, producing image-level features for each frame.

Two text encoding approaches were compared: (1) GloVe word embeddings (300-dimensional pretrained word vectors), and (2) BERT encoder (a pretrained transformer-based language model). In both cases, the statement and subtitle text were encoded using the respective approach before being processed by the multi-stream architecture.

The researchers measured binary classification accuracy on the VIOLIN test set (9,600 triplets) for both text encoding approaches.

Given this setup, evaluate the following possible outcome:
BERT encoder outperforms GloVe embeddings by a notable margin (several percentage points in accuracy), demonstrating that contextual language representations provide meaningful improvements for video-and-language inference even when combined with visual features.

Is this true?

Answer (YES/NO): YES